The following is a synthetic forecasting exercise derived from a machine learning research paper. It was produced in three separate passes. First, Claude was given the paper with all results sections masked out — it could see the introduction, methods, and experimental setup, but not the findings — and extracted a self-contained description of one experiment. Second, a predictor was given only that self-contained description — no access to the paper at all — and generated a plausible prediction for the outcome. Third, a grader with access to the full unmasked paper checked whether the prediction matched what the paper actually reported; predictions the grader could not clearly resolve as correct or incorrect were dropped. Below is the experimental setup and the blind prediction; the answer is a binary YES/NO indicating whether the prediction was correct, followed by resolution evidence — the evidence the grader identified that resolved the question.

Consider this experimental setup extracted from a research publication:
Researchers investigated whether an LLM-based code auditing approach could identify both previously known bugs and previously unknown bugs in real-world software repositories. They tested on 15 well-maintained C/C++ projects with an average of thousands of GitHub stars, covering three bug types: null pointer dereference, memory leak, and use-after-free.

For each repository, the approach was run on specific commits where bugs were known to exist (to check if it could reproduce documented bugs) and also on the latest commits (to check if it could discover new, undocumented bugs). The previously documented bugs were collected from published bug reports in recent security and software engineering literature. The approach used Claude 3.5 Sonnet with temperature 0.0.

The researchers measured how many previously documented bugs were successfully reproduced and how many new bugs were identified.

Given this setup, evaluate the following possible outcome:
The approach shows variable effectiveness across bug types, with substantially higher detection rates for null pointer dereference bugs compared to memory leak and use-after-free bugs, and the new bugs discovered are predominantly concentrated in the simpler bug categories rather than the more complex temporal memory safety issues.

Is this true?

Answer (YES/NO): NO